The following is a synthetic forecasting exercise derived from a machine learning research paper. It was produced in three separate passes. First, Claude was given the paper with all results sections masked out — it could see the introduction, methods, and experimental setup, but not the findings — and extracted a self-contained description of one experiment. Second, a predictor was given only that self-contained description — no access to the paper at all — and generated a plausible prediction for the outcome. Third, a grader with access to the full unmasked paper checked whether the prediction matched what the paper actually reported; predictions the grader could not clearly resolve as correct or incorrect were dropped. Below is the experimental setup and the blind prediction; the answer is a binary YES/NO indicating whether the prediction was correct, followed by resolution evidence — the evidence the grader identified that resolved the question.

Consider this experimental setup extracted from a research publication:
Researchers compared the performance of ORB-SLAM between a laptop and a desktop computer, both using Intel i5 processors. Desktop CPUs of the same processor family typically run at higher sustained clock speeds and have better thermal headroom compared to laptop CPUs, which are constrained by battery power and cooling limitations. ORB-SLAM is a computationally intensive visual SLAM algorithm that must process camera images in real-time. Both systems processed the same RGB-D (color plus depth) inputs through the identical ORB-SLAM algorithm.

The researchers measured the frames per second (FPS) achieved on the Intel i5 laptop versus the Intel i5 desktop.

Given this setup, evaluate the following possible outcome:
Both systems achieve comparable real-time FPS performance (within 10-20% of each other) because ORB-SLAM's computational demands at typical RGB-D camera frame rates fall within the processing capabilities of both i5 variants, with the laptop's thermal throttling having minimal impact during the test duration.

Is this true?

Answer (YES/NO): NO